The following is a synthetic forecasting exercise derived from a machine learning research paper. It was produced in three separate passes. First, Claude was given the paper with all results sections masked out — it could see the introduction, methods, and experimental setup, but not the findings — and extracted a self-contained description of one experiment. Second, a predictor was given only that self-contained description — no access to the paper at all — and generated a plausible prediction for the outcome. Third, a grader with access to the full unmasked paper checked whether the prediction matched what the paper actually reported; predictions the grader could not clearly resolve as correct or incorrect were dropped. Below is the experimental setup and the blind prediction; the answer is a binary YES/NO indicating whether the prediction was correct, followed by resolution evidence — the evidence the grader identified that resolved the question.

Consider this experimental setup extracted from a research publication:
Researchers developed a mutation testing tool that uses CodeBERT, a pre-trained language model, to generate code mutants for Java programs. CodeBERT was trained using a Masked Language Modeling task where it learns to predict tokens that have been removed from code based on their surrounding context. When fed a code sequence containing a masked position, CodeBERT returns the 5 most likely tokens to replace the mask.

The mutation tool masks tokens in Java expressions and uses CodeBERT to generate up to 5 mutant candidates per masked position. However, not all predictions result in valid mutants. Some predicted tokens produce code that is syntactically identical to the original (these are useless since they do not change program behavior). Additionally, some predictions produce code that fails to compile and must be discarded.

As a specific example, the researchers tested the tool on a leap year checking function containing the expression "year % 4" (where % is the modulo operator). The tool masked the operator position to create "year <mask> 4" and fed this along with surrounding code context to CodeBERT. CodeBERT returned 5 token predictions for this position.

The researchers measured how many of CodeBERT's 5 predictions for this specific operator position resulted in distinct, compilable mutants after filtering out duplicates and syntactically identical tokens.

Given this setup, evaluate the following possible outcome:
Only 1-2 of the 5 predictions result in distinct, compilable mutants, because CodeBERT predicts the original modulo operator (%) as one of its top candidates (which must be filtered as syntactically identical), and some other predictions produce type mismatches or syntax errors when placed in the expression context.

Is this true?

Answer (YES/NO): YES